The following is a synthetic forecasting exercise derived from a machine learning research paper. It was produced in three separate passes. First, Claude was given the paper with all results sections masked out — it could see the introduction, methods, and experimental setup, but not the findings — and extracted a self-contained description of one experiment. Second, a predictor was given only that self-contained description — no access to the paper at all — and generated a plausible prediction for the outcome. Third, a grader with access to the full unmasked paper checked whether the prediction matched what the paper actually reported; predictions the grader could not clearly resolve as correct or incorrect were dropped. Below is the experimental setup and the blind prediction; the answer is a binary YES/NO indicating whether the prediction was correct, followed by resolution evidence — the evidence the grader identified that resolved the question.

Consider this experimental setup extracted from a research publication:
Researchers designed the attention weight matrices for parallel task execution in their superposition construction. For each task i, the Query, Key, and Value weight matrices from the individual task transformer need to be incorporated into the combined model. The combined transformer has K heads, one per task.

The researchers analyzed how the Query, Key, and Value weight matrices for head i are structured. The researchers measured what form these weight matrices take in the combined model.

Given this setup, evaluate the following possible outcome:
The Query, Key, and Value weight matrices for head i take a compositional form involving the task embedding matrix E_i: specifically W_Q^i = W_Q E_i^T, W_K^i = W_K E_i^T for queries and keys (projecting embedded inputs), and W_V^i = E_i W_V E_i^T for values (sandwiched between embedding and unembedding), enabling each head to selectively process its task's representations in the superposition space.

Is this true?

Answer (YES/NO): NO